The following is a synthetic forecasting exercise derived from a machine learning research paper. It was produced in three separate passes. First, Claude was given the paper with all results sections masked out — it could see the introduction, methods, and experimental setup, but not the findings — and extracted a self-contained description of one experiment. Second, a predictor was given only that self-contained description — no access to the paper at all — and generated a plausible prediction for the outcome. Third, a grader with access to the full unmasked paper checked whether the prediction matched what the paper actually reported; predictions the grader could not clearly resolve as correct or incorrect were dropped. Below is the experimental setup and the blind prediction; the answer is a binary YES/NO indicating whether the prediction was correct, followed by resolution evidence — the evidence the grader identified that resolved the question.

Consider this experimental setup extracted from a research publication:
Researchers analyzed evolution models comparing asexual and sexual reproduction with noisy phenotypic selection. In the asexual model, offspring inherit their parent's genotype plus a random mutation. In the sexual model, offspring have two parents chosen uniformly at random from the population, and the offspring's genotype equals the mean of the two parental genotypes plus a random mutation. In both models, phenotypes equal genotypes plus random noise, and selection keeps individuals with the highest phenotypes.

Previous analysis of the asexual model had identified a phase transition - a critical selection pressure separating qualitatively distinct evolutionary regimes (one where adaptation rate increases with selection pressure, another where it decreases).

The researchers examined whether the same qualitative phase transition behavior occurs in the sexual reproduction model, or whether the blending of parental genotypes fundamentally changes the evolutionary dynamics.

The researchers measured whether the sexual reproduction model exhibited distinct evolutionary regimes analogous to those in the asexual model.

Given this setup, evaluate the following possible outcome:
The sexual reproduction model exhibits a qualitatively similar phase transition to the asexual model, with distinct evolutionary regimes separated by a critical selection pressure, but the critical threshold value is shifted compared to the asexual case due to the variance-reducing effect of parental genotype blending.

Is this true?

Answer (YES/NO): NO